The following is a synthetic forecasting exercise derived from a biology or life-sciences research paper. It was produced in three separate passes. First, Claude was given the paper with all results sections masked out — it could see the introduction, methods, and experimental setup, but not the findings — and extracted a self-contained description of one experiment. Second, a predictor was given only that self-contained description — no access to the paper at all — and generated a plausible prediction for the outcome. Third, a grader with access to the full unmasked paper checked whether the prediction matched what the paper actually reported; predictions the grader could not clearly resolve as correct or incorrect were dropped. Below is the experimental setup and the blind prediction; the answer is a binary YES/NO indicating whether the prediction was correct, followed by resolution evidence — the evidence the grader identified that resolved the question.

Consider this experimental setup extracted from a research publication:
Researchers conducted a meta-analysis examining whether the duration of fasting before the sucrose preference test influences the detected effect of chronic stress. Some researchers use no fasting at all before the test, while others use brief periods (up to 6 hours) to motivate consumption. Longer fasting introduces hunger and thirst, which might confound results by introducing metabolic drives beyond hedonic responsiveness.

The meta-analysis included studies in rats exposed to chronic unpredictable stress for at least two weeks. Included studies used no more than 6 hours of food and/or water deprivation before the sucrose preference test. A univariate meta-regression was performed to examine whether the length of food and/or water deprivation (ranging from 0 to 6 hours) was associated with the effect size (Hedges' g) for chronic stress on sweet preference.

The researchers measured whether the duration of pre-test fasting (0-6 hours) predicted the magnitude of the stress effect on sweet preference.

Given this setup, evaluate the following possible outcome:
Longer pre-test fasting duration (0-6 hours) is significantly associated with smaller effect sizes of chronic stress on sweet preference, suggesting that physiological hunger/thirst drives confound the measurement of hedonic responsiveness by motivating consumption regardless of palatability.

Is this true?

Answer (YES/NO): NO